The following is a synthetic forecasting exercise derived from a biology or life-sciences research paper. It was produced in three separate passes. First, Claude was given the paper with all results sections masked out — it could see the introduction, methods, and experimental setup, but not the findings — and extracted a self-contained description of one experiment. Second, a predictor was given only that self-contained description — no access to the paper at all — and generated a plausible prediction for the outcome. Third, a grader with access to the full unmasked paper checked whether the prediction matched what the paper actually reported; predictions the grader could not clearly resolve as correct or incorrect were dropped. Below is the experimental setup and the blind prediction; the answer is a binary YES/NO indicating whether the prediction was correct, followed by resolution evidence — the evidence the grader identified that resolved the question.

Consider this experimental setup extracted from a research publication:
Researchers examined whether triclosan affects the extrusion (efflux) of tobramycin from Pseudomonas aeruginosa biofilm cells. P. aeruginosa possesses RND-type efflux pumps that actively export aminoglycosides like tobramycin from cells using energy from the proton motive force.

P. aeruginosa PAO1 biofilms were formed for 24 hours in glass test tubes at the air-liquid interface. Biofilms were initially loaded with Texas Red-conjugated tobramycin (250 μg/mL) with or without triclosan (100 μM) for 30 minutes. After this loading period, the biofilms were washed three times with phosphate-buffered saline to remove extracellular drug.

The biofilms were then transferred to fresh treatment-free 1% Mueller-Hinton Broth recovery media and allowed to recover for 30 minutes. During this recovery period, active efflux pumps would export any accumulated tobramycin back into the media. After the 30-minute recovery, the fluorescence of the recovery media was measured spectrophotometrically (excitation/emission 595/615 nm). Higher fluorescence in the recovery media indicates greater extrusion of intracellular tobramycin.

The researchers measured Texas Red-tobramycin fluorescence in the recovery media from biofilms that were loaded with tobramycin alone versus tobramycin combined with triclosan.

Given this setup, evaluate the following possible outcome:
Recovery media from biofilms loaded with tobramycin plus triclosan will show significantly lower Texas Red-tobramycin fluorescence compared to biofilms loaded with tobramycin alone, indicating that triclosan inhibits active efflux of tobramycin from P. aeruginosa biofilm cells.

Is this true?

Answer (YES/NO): NO